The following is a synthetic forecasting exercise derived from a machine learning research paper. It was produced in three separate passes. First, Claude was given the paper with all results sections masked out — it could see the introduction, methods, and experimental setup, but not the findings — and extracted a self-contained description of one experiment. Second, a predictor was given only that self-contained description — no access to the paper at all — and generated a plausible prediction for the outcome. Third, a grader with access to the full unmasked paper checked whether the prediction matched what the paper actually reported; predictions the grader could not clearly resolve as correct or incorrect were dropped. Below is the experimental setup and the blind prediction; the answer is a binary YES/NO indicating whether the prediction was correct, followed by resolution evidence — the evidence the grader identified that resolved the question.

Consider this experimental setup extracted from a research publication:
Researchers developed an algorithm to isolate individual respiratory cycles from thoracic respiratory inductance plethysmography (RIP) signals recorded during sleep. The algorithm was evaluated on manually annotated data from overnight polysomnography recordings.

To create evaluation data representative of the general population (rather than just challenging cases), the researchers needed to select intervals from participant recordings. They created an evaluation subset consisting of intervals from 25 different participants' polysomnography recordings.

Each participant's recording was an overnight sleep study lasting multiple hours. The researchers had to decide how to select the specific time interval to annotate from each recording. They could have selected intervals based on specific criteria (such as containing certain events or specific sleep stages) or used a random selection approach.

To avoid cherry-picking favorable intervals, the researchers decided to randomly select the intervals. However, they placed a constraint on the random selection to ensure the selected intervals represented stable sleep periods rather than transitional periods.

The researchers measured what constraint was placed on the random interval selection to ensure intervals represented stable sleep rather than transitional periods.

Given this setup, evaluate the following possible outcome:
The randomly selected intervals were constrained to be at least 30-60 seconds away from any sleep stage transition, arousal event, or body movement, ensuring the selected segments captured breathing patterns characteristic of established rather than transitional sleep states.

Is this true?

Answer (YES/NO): NO